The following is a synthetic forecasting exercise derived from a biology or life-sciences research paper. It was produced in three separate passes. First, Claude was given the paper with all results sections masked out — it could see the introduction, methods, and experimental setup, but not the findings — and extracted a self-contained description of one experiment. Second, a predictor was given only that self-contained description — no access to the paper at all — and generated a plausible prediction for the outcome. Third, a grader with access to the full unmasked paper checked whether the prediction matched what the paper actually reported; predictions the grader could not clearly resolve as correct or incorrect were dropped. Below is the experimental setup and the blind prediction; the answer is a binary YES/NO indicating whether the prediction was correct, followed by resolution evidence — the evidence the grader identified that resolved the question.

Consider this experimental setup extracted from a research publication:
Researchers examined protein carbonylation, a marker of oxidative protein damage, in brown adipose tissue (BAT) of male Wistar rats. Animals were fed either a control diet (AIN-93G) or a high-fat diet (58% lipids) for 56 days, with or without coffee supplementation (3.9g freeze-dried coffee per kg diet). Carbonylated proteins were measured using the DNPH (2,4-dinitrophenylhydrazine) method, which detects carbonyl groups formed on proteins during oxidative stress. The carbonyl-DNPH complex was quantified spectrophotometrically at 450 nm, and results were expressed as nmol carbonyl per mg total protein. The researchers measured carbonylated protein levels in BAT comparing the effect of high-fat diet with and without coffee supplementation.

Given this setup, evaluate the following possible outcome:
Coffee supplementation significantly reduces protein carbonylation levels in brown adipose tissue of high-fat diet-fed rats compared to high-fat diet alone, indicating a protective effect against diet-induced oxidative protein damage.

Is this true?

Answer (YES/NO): NO